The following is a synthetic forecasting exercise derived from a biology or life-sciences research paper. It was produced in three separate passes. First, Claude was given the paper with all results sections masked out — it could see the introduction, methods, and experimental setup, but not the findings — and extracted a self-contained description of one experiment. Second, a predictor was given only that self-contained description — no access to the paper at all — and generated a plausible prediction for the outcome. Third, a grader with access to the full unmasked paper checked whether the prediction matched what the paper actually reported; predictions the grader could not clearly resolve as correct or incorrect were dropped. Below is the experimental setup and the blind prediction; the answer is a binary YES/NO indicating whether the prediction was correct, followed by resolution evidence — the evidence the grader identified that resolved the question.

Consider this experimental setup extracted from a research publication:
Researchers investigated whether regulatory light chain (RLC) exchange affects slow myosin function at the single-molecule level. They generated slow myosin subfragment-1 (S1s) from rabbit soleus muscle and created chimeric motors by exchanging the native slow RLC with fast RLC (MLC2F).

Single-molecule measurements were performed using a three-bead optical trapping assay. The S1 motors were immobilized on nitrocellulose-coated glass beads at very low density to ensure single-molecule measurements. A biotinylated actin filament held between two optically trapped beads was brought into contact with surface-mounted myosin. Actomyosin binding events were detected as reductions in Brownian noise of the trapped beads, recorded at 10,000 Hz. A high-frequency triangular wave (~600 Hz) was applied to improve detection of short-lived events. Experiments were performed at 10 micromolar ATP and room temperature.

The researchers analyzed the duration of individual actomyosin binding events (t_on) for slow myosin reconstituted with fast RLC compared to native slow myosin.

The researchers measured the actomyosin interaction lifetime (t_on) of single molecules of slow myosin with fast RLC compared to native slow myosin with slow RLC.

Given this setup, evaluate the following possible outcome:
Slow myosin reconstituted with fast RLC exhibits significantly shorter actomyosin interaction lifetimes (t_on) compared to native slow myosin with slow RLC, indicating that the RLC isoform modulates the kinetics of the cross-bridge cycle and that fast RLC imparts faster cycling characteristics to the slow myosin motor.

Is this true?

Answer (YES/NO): YES